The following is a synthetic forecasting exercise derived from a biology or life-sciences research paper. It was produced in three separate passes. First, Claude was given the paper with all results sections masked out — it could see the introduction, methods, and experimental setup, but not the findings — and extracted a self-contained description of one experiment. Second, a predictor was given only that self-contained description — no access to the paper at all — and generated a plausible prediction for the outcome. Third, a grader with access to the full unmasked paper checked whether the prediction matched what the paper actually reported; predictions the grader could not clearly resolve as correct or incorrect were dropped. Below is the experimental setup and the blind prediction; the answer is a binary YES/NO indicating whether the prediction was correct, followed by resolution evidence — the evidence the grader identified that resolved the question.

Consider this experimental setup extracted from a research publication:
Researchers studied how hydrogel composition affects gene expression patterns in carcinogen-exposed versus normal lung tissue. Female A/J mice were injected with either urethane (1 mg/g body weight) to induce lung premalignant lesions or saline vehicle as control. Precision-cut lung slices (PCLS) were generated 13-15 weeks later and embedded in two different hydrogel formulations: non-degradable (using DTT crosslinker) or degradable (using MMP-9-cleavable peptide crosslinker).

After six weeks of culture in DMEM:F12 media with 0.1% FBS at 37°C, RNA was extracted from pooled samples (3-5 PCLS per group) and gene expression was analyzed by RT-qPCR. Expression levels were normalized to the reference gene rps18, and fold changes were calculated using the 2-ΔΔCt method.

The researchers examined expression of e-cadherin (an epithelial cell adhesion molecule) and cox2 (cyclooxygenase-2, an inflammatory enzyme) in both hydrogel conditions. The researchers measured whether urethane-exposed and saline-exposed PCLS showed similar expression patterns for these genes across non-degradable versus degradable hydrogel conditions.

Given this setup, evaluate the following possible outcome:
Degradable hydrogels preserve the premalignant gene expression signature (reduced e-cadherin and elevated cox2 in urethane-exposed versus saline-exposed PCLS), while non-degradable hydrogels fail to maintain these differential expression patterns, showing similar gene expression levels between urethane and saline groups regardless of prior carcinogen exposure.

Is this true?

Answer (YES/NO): NO